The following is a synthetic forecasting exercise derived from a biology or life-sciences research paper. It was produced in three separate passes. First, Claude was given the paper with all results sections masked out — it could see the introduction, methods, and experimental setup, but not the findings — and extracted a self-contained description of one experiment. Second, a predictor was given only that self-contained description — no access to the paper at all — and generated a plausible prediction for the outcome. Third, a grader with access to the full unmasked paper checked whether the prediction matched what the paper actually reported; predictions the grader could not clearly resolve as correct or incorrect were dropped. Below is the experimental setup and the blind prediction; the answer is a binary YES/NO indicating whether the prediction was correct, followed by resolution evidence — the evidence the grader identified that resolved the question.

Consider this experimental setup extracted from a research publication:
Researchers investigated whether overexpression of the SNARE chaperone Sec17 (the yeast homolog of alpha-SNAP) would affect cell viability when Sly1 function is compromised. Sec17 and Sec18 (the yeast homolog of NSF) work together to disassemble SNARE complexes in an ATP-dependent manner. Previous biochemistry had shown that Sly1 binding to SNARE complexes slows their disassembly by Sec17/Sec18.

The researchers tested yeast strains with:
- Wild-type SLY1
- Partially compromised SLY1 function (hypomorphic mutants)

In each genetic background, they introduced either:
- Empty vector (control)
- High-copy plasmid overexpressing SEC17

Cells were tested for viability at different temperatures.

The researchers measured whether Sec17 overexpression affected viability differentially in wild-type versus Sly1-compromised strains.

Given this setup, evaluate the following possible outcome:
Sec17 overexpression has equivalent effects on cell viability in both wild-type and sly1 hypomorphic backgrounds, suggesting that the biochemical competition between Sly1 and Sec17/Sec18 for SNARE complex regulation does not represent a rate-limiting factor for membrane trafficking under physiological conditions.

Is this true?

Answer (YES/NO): NO